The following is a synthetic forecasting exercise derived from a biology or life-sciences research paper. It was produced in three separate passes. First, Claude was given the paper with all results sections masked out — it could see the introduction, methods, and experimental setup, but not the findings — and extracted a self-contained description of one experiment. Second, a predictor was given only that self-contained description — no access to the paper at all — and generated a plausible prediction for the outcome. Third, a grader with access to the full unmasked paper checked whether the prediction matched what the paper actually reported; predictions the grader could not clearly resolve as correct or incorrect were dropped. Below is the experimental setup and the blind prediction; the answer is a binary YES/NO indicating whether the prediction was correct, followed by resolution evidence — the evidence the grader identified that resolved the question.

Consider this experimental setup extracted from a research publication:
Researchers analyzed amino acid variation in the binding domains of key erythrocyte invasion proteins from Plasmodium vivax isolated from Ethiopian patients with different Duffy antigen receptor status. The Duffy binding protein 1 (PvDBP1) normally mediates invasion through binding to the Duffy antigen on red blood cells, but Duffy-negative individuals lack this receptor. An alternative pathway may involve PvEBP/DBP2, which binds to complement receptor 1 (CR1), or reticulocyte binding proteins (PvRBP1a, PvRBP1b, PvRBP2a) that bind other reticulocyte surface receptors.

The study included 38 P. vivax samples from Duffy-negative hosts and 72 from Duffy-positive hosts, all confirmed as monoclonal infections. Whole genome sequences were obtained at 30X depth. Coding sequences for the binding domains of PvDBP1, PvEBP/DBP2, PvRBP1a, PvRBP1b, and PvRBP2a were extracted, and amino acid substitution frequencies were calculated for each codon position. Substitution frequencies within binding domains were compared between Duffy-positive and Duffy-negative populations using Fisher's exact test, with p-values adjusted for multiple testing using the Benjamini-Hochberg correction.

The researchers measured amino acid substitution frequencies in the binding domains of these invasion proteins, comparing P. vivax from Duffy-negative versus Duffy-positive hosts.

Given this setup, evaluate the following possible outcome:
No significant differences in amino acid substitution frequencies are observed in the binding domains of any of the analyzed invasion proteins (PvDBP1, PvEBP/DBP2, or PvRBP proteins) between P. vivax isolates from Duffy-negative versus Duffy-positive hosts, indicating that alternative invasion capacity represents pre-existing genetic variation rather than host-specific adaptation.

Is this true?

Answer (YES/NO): NO